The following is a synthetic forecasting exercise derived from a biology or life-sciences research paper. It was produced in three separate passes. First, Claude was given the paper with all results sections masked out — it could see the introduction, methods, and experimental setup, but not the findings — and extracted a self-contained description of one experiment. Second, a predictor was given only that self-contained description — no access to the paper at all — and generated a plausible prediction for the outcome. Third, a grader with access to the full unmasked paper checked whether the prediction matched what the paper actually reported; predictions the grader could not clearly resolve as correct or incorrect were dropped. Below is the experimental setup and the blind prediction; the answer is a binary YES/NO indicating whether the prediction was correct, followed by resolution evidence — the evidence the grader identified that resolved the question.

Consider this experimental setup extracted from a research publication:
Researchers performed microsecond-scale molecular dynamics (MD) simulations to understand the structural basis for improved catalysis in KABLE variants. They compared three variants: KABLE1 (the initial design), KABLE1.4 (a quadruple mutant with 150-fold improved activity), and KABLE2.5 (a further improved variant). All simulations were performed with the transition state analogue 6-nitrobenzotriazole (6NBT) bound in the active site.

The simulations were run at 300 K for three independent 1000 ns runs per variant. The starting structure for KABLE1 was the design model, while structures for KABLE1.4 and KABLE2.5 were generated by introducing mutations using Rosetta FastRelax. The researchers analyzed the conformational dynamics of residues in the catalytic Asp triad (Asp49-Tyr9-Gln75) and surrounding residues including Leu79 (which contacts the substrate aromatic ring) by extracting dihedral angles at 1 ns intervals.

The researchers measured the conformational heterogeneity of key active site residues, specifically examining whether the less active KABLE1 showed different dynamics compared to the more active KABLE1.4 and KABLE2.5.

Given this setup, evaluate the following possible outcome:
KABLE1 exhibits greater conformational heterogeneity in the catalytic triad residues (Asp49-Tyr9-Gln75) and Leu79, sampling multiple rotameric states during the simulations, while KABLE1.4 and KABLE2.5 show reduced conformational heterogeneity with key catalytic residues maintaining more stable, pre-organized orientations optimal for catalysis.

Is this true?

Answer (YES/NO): YES